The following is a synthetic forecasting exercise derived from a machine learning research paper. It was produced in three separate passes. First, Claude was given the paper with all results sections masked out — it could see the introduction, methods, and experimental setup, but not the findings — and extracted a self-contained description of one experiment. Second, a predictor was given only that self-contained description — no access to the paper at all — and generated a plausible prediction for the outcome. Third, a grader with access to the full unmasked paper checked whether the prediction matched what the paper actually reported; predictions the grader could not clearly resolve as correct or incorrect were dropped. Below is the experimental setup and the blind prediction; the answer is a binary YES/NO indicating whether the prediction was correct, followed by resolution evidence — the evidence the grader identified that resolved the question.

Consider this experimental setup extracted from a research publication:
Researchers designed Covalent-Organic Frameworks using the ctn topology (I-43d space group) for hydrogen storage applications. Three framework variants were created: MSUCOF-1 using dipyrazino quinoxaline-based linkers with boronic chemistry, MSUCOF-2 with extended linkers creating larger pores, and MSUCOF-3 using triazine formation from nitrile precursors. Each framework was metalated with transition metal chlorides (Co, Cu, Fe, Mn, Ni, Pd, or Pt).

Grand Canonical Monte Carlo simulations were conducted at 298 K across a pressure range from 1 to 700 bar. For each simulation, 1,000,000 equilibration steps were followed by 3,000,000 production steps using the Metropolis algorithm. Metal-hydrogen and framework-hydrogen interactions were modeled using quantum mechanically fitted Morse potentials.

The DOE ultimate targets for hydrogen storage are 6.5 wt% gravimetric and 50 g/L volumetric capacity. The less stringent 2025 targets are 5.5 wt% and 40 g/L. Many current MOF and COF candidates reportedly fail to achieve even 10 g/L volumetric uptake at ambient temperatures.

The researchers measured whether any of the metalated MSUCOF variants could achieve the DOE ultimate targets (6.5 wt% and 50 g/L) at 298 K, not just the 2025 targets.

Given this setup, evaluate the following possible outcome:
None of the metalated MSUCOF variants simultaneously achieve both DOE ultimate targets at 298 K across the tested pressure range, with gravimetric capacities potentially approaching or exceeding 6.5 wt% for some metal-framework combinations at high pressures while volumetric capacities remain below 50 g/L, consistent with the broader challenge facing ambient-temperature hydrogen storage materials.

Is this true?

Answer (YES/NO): NO